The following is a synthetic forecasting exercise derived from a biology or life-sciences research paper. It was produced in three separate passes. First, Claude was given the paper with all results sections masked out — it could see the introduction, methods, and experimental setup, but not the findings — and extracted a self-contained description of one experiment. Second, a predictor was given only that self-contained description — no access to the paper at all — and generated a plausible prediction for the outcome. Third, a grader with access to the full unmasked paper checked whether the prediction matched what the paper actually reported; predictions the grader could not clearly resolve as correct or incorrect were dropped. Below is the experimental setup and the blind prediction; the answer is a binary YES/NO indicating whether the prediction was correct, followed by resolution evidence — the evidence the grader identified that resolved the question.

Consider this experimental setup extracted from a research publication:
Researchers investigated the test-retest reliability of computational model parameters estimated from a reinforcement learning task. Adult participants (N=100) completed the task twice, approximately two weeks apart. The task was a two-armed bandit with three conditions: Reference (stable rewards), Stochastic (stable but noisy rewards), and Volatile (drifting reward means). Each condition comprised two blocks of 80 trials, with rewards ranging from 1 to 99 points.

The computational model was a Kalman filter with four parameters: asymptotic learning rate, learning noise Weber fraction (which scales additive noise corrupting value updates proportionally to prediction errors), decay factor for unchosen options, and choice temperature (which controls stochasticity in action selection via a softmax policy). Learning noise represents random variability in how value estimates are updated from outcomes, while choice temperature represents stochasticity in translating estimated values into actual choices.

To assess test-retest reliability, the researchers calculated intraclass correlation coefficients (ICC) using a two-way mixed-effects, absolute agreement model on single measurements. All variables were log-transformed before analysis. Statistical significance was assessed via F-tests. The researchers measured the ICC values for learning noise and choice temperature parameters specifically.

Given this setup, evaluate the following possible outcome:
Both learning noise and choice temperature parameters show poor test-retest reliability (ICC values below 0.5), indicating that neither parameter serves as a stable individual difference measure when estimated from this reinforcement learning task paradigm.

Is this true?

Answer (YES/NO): NO